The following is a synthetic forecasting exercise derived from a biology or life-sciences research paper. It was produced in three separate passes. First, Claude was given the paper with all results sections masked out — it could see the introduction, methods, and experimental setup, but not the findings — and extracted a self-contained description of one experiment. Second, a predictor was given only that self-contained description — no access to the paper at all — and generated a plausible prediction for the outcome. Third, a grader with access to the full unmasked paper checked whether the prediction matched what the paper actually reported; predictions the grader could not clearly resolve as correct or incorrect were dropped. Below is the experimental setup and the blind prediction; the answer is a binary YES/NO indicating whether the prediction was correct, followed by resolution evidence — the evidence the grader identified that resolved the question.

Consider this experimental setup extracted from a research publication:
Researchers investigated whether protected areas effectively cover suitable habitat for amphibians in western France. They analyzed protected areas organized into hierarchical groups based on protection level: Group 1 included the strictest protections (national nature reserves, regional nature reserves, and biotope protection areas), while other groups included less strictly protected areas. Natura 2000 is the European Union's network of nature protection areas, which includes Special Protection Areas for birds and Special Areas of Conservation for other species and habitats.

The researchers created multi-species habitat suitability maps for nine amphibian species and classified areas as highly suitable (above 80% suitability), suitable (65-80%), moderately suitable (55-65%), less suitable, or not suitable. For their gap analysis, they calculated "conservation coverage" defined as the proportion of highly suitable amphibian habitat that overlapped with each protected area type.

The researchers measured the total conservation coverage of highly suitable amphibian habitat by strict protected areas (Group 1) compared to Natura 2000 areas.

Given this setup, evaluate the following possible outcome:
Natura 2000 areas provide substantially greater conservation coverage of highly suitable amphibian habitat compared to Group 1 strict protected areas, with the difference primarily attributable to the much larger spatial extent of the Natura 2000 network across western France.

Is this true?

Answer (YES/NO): NO